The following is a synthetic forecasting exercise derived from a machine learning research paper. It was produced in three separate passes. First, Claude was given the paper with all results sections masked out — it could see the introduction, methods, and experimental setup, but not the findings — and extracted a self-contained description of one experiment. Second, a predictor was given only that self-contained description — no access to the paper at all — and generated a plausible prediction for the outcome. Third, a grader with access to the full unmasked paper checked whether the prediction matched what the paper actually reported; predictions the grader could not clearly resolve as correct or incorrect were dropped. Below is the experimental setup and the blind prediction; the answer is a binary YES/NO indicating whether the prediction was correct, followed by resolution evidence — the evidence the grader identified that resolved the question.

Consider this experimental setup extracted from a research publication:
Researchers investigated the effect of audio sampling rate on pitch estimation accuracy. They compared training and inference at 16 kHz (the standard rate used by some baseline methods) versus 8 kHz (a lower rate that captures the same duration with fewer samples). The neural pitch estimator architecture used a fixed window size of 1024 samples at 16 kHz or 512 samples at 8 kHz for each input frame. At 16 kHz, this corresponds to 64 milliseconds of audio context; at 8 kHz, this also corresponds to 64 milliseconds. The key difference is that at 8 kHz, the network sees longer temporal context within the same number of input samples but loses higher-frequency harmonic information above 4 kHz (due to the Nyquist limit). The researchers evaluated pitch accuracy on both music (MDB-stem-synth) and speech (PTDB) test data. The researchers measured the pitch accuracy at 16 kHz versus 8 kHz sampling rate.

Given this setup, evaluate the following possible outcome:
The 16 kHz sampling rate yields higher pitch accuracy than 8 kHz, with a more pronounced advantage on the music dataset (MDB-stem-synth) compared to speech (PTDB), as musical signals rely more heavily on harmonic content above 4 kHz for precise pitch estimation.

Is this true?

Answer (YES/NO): NO